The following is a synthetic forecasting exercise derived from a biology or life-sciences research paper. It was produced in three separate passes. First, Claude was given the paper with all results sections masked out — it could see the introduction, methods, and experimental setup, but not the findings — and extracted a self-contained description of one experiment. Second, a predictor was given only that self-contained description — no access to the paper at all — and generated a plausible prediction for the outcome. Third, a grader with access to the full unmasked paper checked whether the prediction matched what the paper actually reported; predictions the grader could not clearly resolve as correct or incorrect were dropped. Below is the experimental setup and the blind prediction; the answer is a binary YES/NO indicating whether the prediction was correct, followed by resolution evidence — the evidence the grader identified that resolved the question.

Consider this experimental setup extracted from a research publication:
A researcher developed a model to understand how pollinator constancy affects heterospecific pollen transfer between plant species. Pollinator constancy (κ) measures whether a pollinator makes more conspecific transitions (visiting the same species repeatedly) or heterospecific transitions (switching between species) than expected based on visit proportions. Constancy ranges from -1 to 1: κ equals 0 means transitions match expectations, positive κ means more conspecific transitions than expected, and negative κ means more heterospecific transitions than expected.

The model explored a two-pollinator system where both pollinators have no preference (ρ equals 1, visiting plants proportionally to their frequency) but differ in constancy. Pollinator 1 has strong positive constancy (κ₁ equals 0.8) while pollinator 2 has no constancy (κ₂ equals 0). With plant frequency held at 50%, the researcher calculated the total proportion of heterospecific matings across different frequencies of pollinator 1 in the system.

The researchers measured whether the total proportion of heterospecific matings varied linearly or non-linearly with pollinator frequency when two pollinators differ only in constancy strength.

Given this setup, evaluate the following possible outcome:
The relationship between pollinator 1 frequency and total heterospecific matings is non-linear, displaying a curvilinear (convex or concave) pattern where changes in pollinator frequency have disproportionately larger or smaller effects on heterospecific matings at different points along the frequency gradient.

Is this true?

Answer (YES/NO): NO